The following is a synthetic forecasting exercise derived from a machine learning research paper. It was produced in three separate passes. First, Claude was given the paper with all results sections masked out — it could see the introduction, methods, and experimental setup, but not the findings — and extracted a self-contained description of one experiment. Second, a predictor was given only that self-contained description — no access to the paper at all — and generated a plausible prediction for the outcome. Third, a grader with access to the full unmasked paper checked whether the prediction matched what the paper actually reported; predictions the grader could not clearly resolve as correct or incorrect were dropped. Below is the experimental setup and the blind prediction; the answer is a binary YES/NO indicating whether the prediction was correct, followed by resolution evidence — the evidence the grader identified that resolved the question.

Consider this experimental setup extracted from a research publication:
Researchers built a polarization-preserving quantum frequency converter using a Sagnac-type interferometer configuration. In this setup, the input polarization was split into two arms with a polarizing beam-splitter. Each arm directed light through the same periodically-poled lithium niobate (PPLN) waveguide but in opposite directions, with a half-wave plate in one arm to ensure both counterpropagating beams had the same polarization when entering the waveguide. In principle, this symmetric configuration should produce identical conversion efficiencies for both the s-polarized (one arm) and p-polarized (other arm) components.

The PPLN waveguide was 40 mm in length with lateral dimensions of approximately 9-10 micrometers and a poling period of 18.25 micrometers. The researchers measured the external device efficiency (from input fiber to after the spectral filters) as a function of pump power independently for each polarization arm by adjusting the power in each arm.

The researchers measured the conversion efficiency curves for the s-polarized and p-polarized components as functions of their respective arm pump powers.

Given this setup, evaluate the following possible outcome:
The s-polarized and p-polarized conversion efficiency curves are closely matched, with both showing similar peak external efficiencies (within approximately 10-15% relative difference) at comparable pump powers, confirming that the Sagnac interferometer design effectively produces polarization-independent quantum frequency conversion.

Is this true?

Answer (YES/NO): NO